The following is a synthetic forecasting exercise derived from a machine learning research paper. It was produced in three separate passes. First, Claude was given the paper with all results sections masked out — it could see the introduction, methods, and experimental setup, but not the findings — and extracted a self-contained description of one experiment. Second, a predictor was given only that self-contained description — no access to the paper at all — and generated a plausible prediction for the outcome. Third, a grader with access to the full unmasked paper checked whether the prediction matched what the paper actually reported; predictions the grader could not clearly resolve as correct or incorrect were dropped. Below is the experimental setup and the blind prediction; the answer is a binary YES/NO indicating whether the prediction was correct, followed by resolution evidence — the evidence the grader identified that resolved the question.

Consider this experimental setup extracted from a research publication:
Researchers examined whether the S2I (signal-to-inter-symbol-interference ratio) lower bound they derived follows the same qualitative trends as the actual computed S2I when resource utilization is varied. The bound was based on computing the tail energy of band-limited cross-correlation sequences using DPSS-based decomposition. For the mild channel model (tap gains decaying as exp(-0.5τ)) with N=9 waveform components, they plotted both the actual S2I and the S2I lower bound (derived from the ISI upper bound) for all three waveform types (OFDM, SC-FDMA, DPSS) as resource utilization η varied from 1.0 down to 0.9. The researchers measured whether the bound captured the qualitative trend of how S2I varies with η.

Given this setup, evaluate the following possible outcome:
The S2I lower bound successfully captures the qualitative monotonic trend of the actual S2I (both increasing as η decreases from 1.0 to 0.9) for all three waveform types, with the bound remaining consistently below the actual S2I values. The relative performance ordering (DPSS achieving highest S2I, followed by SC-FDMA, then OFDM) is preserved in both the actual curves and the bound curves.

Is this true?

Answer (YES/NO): NO